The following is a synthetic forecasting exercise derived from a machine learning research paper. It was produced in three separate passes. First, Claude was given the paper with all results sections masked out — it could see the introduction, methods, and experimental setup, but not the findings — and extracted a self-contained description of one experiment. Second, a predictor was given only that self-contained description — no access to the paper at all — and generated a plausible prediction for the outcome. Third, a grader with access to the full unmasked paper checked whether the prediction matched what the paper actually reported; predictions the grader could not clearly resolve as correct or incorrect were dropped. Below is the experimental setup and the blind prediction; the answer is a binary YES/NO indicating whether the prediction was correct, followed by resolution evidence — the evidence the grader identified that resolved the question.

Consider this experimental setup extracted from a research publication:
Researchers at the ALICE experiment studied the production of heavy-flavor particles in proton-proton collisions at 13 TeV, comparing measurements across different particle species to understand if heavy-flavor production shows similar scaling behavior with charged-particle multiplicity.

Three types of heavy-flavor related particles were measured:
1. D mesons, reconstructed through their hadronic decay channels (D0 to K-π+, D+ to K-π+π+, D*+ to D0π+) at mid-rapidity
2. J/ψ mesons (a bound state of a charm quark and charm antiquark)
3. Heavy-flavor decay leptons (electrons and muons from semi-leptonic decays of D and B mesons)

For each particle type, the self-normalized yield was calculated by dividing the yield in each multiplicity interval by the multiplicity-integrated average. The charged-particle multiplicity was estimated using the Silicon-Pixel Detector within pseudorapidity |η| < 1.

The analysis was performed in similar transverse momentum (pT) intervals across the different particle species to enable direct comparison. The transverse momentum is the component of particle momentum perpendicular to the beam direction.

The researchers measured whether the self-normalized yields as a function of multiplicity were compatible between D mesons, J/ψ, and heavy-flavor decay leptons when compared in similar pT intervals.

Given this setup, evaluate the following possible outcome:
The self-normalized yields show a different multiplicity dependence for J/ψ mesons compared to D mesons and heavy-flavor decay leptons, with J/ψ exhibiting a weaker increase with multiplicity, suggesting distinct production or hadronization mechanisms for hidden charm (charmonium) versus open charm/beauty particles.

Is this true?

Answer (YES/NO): NO